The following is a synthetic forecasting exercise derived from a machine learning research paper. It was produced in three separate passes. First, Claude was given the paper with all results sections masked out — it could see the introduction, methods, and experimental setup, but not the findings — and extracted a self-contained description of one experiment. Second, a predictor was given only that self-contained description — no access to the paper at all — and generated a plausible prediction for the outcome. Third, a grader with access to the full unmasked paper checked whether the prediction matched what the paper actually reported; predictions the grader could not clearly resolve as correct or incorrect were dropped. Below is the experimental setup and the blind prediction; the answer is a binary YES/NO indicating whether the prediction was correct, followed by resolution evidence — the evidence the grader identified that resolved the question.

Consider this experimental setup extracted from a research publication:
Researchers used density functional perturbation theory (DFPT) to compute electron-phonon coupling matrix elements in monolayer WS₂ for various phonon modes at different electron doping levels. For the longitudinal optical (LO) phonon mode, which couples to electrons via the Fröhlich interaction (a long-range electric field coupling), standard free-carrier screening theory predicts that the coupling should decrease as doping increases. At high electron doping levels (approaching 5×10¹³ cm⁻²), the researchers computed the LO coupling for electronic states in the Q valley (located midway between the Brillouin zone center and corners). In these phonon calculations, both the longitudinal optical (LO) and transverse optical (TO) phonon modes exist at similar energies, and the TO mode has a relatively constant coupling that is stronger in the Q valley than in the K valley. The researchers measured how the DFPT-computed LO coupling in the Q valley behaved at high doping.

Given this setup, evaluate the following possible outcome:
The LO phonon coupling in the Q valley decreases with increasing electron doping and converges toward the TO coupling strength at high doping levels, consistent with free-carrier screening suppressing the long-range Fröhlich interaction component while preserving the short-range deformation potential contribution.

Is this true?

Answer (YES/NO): NO